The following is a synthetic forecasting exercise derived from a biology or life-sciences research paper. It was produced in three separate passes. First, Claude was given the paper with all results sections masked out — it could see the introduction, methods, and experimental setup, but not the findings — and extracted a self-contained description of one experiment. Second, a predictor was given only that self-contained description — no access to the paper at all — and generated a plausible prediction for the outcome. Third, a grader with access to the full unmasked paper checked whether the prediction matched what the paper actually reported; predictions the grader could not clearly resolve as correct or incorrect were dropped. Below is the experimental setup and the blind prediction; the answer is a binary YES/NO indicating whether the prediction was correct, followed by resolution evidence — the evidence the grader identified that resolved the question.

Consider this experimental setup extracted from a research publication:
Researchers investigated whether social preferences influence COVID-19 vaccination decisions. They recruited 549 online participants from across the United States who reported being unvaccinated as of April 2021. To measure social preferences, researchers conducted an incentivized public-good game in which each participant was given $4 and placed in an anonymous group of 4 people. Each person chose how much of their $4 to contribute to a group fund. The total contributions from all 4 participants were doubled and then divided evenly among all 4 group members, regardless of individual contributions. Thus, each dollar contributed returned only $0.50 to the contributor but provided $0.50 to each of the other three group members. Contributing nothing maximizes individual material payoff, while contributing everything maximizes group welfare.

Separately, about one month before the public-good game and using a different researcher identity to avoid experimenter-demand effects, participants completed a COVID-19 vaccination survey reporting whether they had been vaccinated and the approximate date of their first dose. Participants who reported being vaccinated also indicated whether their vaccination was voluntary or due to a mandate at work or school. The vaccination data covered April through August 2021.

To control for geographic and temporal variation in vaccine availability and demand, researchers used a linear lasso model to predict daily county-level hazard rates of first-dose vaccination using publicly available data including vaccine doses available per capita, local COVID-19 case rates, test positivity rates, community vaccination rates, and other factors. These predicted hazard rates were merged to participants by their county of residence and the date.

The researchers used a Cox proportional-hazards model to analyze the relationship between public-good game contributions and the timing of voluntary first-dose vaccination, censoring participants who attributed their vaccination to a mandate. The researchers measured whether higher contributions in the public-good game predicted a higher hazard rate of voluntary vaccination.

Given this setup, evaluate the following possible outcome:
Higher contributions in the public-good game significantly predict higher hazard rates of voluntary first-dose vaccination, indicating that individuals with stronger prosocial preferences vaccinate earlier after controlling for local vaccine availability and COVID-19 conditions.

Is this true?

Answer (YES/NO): YES